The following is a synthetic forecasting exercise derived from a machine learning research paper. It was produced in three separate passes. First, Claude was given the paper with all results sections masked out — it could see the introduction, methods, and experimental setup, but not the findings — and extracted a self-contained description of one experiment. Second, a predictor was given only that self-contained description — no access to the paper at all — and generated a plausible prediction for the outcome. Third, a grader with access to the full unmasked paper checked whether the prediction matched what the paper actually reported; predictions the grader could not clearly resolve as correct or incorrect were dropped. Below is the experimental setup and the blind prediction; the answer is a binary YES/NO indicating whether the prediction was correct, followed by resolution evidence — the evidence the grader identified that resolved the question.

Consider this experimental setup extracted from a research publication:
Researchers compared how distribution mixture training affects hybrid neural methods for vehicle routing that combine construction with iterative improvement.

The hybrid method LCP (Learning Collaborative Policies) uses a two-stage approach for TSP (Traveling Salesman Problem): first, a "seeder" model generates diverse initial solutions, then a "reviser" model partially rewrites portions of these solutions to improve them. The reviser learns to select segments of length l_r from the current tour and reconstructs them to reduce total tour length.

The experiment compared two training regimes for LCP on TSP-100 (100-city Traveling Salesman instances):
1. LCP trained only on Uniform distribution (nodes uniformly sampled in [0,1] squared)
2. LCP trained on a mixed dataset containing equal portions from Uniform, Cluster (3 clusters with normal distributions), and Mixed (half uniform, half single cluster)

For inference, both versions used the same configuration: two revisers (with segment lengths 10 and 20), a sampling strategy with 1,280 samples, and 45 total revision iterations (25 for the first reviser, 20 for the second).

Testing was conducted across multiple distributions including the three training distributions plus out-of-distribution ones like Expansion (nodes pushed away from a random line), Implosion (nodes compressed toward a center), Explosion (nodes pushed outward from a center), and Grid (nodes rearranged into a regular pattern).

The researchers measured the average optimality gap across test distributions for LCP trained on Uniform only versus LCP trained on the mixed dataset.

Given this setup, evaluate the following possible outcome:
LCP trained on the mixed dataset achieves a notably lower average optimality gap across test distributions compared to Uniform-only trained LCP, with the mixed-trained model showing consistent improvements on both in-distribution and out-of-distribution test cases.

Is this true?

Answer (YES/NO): NO